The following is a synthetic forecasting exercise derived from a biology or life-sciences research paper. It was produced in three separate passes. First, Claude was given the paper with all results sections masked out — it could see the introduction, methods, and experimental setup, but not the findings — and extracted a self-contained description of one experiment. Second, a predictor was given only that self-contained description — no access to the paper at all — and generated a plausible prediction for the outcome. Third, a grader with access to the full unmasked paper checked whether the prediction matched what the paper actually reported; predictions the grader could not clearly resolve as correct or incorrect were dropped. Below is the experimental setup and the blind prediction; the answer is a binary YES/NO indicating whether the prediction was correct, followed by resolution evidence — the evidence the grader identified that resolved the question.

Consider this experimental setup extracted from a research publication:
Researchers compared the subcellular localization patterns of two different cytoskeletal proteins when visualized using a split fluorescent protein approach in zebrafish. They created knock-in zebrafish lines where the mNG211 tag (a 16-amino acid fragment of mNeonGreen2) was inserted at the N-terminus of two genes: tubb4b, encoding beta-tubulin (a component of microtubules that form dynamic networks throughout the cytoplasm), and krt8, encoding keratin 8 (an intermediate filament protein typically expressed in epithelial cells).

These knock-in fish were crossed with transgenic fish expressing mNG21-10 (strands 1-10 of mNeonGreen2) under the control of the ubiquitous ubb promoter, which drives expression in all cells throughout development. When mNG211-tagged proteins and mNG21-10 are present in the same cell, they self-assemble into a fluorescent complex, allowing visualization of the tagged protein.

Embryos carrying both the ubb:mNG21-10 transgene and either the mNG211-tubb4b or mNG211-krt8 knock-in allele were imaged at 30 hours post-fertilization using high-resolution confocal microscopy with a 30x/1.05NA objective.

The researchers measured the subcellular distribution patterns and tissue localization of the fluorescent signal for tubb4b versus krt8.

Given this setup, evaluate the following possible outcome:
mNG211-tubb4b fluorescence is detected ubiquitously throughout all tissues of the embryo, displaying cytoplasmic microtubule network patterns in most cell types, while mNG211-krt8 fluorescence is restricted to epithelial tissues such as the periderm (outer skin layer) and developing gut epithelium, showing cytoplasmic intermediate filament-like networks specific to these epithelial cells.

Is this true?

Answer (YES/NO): NO